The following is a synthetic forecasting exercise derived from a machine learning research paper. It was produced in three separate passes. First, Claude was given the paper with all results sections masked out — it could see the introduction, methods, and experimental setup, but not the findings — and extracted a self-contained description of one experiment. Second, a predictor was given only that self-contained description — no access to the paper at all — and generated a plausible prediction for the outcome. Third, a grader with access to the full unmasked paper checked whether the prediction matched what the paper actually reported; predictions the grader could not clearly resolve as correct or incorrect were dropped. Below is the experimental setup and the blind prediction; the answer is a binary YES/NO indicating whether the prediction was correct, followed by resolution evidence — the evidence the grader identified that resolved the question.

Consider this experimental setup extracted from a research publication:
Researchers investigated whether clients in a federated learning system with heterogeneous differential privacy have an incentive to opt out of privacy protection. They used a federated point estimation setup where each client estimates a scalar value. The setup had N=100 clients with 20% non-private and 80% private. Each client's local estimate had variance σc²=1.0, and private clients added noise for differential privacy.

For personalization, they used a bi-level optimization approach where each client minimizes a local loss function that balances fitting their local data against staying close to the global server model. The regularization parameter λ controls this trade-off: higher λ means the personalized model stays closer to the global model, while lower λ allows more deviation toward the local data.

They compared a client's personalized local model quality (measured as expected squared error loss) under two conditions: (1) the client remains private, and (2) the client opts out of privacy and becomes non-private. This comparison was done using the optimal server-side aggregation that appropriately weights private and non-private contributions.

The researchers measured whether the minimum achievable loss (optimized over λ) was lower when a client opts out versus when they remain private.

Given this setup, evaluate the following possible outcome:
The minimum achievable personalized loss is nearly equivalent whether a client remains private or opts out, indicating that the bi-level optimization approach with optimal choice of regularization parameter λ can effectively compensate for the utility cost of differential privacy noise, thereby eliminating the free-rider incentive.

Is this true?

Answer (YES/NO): NO